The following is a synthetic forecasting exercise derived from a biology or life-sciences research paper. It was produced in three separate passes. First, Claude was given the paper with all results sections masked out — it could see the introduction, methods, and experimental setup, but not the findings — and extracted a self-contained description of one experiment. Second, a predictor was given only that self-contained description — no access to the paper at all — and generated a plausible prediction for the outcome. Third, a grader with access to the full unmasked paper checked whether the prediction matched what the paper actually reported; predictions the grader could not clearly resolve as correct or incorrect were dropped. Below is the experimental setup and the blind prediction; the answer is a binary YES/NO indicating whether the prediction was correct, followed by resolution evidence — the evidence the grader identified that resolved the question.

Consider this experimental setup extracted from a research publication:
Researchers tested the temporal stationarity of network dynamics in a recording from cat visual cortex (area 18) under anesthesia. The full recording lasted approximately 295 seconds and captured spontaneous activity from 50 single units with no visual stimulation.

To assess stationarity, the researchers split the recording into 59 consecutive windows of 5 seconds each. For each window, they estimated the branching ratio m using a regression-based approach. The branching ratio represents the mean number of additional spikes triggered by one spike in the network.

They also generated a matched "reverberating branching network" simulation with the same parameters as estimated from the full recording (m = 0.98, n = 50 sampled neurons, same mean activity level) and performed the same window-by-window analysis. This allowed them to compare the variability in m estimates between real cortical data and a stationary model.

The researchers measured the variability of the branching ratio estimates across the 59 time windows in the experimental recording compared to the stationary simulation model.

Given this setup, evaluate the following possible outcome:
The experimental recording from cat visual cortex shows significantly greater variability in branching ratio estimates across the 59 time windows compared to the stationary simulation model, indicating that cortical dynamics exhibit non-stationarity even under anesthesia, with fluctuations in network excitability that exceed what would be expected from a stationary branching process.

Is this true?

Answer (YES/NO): NO